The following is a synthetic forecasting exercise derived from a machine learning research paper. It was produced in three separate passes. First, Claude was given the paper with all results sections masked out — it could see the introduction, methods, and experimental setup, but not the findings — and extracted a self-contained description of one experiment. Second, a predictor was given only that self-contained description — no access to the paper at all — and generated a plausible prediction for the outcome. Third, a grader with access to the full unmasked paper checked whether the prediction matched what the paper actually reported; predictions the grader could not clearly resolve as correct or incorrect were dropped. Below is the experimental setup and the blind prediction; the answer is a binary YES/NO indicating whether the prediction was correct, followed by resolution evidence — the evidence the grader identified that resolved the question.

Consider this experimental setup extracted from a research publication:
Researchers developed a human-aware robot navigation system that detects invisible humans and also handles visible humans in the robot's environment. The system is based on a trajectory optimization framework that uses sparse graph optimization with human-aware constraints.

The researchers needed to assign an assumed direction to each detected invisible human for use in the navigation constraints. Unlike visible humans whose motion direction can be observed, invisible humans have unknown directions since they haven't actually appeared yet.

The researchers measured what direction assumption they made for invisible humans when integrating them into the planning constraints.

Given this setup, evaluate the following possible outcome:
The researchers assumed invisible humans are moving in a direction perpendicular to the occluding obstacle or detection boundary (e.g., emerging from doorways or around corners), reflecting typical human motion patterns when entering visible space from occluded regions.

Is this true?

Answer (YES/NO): NO